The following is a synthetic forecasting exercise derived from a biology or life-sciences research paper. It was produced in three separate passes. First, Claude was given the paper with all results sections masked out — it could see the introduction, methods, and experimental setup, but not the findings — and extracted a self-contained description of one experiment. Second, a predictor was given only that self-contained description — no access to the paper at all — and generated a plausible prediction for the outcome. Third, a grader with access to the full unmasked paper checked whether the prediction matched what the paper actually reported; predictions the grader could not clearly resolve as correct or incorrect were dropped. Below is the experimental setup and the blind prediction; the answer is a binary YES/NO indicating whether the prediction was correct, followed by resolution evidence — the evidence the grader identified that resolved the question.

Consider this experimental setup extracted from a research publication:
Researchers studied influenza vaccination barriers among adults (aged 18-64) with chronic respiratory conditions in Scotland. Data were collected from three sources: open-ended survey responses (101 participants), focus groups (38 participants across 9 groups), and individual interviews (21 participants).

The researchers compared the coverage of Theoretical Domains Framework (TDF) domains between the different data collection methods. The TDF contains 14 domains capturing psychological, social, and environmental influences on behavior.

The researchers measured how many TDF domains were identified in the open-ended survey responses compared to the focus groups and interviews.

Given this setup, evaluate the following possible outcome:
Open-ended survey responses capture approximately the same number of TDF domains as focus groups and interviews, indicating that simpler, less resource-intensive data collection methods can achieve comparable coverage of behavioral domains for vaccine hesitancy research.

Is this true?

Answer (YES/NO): NO